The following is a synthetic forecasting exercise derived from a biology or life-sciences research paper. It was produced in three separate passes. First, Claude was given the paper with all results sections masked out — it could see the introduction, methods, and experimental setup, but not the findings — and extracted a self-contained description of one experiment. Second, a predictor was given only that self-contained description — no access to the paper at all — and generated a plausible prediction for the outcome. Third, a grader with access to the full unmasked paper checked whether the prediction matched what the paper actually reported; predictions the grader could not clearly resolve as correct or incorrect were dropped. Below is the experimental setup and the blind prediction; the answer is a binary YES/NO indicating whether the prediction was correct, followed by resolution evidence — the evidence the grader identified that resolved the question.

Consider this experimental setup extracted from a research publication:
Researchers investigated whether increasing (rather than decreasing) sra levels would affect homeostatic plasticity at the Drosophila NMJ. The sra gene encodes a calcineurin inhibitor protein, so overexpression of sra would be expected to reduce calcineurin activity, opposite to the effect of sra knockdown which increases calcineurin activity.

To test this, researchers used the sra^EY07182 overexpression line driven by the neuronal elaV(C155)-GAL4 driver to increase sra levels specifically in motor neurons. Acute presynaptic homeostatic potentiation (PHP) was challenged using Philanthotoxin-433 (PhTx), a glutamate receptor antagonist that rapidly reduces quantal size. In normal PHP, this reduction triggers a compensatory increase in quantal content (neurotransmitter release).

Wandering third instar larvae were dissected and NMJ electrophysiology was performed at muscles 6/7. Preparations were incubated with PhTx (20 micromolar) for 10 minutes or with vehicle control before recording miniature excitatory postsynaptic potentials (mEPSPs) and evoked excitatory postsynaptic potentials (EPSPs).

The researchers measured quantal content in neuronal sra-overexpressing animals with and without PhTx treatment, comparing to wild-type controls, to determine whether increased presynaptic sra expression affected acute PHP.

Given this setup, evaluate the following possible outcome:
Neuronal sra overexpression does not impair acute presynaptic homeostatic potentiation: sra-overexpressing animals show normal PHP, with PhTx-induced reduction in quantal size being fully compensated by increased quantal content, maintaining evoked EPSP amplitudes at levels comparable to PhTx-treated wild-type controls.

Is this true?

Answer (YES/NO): YES